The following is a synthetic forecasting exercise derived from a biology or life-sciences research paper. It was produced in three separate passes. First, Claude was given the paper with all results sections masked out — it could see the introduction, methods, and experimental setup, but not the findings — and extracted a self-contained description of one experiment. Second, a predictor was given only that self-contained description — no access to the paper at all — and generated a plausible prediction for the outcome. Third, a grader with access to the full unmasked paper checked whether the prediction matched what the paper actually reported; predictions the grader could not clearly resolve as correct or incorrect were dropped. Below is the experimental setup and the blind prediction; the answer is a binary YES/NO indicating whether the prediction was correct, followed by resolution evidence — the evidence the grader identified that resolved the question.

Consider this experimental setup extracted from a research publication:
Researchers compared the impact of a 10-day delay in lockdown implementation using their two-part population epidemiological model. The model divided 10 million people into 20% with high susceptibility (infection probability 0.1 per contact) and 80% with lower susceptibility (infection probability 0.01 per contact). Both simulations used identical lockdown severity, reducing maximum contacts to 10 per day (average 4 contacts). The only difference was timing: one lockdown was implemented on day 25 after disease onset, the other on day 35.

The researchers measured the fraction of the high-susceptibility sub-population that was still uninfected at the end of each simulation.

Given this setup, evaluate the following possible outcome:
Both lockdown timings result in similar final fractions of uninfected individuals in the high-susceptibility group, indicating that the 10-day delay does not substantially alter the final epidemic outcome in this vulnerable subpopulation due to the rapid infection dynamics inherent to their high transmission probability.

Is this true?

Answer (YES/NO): NO